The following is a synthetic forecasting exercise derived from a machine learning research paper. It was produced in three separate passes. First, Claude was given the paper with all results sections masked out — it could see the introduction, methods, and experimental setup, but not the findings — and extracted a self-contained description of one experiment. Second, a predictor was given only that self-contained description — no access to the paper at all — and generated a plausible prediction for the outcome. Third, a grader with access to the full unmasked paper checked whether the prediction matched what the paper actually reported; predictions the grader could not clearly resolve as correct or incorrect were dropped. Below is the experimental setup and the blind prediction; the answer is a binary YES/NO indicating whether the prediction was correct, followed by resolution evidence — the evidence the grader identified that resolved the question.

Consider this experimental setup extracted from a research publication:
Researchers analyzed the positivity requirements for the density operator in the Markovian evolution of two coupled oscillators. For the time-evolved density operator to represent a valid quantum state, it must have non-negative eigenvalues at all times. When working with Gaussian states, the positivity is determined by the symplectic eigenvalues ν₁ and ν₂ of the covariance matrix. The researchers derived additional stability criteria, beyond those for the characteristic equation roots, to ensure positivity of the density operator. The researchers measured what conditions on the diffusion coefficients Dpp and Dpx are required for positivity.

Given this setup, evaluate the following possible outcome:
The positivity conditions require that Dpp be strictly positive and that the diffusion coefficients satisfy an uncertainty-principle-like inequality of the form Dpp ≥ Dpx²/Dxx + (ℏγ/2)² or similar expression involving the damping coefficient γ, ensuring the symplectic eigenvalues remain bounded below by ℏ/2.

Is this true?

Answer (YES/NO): NO